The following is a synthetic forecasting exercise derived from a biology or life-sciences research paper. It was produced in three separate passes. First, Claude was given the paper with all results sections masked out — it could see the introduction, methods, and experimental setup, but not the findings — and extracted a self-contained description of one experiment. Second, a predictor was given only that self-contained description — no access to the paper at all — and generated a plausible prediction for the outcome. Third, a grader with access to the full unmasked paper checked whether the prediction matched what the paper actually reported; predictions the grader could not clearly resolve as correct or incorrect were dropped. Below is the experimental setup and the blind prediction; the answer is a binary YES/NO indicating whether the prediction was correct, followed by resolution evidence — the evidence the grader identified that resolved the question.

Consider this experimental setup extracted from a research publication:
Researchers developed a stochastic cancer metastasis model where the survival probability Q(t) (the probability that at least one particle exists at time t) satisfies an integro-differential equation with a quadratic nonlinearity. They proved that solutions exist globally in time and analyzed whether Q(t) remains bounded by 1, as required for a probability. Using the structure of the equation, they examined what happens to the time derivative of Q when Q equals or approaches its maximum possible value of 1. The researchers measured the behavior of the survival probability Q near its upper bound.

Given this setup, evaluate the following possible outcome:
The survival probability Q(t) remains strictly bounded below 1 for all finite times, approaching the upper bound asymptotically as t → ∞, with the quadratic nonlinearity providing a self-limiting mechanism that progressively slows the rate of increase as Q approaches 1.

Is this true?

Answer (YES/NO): NO